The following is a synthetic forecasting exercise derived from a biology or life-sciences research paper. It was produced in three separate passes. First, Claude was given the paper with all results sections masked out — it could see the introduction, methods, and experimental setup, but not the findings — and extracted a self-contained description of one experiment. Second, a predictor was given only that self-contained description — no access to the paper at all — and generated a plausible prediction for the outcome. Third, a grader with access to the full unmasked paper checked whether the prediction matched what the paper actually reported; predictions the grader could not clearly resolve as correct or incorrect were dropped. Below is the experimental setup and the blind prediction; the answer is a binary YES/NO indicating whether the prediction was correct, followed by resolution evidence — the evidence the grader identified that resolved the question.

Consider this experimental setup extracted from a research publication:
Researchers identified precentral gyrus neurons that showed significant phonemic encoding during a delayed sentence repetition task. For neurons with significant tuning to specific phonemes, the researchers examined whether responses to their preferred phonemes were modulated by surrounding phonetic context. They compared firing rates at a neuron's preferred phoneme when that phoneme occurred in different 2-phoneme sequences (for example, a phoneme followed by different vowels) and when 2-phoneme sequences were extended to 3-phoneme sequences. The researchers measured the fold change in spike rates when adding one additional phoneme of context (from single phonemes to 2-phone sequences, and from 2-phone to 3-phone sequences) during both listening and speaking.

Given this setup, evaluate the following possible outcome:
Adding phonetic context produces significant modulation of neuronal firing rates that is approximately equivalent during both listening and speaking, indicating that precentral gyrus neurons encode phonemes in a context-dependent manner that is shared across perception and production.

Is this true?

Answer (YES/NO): YES